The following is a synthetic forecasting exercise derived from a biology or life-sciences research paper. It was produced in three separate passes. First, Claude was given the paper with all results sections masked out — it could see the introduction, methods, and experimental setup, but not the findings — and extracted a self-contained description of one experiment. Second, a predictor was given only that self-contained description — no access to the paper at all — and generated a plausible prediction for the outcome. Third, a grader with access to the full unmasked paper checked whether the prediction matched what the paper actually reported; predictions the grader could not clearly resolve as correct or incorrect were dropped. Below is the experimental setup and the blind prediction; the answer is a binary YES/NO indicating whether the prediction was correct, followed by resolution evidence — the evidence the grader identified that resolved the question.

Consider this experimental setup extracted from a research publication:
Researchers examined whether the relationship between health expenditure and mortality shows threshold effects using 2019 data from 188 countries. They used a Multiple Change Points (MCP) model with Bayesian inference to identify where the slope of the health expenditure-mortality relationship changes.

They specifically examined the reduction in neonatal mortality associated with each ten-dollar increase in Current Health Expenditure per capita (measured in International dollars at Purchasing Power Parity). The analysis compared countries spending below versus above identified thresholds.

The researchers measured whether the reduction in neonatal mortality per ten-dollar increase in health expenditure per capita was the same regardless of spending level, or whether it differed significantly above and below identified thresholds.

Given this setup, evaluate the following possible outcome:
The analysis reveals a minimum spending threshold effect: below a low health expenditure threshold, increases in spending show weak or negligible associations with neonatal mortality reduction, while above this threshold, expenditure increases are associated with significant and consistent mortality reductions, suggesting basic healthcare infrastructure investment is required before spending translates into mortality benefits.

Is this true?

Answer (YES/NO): NO